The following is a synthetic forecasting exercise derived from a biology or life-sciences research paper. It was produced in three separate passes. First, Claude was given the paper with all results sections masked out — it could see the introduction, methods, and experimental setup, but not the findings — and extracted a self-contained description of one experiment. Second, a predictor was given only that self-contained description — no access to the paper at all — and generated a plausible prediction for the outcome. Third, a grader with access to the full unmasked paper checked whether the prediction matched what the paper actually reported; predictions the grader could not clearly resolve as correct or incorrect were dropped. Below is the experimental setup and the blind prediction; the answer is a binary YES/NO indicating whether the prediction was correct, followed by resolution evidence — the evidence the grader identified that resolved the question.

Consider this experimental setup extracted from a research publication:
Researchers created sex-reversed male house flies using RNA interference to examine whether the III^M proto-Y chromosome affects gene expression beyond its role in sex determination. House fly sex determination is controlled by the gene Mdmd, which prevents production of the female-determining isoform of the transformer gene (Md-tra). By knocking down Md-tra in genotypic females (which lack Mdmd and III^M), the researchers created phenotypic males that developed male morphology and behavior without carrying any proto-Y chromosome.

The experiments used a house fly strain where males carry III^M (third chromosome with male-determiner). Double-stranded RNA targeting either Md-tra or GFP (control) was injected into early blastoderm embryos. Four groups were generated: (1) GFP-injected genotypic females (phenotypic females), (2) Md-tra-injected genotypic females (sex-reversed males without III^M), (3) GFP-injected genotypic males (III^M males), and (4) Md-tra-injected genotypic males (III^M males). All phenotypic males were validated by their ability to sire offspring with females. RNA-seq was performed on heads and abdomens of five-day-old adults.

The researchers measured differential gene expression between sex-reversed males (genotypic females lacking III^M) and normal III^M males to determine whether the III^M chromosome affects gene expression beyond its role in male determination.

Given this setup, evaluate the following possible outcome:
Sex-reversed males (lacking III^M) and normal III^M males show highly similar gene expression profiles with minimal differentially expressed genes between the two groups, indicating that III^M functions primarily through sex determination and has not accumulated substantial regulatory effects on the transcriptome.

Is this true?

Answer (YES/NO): NO